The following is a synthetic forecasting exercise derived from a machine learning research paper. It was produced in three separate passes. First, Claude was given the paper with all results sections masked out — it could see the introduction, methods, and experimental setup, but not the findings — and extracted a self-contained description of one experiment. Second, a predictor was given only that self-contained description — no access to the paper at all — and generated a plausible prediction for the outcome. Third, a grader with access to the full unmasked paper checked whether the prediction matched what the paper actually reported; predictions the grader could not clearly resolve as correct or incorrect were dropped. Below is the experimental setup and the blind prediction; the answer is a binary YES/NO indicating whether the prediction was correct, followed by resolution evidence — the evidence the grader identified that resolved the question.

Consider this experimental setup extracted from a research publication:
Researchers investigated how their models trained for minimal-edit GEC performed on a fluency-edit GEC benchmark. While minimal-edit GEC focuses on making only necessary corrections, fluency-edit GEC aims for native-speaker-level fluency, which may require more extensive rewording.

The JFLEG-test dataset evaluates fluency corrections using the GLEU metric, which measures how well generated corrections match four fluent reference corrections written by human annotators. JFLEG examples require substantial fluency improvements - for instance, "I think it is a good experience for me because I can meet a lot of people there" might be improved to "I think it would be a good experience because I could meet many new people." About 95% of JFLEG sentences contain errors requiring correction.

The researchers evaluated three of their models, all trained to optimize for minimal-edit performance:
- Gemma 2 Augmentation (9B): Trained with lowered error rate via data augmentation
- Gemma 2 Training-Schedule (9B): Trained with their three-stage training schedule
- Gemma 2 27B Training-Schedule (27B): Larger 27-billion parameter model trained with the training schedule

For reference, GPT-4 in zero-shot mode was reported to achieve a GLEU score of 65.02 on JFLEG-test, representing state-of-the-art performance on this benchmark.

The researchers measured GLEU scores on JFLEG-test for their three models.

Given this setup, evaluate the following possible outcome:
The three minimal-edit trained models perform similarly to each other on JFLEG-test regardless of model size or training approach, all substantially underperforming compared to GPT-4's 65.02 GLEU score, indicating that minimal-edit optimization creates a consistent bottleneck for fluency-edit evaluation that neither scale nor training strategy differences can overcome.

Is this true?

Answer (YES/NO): NO